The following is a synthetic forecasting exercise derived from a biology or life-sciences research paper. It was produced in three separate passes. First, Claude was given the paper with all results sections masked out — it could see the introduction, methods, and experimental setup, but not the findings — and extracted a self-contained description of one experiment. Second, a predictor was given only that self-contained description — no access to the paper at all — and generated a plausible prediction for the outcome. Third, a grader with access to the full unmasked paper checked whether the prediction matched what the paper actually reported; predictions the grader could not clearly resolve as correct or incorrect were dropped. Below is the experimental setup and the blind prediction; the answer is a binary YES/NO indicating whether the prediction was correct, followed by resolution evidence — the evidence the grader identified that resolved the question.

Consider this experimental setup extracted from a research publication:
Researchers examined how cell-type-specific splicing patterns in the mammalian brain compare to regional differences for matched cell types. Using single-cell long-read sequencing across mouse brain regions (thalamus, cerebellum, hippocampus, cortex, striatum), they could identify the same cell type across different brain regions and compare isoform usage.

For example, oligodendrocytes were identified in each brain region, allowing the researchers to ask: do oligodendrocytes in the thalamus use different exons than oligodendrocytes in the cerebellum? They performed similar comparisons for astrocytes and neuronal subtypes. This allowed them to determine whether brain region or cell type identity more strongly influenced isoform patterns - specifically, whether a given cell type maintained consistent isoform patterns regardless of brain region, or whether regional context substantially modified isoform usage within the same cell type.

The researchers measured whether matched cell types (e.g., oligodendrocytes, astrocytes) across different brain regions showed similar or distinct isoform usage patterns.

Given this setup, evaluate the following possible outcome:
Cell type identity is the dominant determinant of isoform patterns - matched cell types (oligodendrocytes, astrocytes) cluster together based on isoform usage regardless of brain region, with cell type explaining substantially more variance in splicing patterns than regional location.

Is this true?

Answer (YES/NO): YES